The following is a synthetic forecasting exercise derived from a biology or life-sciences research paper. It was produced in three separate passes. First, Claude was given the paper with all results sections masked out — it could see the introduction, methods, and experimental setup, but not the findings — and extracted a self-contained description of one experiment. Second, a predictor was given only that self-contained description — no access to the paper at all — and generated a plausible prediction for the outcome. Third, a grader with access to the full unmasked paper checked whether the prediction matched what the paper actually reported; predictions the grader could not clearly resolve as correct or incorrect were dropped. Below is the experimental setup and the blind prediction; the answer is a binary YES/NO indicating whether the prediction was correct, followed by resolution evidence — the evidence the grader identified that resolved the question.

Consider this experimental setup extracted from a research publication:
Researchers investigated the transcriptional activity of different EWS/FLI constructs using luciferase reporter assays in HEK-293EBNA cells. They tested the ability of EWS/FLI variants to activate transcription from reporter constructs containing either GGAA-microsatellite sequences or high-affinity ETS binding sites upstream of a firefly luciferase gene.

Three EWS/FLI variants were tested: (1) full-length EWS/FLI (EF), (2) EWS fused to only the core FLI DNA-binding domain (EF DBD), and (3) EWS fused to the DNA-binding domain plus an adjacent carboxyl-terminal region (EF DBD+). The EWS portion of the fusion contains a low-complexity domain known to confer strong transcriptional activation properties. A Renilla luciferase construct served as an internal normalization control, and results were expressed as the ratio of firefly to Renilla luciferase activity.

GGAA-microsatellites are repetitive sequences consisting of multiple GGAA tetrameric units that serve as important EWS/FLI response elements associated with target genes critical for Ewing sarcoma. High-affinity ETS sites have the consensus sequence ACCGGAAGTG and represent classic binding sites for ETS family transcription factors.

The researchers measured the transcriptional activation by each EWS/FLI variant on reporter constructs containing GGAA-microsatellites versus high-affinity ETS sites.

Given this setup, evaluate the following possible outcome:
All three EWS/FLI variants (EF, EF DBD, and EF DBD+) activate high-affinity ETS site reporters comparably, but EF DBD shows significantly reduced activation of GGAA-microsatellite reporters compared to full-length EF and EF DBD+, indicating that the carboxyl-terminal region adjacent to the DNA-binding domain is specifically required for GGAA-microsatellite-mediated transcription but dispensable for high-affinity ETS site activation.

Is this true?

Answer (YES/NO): NO